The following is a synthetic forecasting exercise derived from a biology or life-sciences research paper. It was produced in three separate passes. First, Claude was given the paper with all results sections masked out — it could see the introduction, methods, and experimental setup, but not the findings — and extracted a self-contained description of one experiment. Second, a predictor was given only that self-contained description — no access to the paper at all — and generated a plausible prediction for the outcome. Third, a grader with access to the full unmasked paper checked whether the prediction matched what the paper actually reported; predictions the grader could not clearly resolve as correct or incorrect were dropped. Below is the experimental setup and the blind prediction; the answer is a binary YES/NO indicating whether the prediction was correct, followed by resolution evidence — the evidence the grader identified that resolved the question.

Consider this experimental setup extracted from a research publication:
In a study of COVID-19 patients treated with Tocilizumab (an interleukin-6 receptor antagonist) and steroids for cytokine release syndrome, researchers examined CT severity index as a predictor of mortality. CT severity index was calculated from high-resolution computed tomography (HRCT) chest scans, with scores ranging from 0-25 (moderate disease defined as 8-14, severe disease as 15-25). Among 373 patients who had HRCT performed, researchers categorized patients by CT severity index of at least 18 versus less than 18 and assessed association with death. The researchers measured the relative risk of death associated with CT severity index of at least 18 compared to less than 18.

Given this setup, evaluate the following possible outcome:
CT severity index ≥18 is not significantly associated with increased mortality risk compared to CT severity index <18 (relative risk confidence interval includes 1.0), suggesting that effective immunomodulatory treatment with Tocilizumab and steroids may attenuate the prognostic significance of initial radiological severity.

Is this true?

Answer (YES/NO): NO